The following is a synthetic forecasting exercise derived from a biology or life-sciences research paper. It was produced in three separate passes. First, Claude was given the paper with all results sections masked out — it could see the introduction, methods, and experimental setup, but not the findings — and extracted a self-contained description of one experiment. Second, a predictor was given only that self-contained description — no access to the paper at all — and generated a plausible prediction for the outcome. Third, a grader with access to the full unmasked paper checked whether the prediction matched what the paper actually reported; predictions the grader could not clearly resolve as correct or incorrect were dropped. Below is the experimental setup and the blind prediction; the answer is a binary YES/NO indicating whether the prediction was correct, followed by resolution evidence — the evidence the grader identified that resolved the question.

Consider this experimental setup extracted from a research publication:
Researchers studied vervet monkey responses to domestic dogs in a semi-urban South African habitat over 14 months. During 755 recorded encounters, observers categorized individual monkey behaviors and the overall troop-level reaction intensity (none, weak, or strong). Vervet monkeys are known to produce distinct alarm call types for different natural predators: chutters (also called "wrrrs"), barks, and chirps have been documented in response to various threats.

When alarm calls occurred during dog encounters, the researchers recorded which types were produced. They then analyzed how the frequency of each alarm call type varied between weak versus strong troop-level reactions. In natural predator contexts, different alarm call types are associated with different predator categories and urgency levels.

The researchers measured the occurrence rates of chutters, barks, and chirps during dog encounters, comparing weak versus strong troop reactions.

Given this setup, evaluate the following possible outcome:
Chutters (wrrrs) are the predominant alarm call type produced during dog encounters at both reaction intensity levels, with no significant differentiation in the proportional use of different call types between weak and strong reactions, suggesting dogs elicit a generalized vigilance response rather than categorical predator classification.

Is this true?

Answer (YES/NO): NO